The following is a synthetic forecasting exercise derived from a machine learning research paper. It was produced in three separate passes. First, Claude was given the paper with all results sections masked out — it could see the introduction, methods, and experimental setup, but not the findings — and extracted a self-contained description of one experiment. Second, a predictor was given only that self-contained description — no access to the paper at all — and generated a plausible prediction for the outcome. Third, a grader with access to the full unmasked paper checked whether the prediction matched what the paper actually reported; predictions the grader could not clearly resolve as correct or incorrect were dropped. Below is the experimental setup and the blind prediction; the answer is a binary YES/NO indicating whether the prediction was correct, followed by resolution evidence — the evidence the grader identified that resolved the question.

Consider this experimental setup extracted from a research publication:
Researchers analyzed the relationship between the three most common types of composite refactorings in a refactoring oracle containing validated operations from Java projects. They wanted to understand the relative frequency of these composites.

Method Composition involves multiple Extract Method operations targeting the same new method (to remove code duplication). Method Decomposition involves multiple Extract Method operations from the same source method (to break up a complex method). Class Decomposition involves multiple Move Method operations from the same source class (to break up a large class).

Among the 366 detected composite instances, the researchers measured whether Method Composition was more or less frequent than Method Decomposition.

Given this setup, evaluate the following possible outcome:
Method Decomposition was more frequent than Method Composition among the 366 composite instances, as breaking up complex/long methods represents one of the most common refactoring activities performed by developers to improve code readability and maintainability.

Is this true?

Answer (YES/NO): NO